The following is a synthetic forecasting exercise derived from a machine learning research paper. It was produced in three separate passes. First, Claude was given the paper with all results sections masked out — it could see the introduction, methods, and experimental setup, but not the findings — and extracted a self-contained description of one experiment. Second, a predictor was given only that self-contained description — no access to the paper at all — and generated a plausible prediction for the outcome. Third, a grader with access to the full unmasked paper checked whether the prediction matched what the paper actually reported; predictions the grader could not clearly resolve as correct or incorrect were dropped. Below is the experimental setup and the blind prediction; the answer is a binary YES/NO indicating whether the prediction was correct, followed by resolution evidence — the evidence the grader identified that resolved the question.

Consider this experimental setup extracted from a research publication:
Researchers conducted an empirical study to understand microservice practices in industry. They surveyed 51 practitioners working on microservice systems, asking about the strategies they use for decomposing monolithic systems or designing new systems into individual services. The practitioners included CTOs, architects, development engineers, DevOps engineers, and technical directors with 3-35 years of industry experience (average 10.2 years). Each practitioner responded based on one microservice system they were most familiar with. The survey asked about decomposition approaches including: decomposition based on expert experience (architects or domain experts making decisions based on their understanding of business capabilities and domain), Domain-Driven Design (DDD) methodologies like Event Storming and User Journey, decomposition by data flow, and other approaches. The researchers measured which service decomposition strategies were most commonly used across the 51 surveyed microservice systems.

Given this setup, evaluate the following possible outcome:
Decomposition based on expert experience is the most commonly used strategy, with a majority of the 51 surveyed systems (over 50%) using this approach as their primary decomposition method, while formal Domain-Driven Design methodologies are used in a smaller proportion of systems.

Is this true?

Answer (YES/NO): YES